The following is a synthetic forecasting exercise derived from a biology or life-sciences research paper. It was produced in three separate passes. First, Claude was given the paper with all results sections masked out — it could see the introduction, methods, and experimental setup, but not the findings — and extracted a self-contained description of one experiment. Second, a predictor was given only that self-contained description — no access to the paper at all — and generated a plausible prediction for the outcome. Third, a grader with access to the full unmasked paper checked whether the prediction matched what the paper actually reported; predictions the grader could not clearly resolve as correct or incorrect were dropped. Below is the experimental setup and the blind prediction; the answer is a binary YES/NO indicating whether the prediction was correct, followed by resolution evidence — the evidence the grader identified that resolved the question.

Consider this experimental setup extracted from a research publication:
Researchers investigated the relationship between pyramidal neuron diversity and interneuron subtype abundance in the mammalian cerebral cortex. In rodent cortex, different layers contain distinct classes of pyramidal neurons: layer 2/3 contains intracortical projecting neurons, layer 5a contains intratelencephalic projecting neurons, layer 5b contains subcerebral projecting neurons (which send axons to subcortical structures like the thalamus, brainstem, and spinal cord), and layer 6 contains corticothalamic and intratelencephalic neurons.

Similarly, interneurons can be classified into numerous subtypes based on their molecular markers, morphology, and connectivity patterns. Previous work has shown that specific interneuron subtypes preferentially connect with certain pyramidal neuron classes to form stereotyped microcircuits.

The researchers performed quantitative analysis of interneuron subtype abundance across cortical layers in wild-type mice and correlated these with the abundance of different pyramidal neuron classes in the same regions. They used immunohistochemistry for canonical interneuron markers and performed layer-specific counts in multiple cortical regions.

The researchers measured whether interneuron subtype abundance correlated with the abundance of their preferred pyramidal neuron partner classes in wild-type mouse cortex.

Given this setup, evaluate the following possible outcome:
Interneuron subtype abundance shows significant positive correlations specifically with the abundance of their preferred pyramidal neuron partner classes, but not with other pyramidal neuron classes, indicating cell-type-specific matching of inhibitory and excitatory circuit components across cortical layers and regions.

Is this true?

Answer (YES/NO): YES